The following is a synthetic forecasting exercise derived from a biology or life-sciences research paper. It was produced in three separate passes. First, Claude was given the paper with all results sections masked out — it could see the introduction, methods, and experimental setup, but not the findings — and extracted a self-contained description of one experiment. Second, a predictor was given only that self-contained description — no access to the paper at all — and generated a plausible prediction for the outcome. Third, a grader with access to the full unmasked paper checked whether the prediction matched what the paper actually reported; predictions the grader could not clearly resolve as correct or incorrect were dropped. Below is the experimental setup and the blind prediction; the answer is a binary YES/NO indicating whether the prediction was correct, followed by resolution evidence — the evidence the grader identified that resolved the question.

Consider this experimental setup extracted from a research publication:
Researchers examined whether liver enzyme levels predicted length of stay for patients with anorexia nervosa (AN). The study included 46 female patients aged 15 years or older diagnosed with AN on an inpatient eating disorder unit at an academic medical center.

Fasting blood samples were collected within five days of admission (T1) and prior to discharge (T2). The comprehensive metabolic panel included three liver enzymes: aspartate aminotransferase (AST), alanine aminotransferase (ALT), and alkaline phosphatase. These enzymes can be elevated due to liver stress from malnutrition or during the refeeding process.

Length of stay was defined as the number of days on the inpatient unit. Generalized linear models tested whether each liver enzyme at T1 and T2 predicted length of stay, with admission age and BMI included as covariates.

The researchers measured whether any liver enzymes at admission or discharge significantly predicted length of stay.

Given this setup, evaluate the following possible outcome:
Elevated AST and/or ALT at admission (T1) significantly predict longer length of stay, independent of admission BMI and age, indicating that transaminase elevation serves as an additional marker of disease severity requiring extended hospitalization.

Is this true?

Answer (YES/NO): NO